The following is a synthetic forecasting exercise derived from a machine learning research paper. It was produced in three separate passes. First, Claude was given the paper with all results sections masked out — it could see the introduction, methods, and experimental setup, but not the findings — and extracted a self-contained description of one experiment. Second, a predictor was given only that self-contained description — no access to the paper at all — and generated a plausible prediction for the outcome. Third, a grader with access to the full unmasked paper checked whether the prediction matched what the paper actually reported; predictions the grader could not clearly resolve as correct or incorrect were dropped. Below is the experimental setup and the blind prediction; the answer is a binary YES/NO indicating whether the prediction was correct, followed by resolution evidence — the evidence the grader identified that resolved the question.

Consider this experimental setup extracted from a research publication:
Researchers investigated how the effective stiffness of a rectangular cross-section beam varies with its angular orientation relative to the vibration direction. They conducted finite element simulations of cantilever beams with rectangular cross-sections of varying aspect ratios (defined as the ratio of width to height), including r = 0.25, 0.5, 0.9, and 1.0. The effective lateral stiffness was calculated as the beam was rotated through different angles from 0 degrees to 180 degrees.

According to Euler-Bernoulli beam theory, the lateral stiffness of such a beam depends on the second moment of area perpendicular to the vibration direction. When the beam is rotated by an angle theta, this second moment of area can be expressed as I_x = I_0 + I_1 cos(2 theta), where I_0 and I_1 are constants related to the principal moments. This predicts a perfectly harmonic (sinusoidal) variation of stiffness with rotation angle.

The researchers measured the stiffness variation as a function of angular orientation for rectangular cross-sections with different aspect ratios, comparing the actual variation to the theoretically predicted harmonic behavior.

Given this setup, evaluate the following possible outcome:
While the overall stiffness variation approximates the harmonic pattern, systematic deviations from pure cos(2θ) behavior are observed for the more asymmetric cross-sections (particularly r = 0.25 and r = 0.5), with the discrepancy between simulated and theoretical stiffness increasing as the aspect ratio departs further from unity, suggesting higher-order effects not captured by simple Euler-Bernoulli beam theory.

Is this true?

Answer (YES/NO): YES